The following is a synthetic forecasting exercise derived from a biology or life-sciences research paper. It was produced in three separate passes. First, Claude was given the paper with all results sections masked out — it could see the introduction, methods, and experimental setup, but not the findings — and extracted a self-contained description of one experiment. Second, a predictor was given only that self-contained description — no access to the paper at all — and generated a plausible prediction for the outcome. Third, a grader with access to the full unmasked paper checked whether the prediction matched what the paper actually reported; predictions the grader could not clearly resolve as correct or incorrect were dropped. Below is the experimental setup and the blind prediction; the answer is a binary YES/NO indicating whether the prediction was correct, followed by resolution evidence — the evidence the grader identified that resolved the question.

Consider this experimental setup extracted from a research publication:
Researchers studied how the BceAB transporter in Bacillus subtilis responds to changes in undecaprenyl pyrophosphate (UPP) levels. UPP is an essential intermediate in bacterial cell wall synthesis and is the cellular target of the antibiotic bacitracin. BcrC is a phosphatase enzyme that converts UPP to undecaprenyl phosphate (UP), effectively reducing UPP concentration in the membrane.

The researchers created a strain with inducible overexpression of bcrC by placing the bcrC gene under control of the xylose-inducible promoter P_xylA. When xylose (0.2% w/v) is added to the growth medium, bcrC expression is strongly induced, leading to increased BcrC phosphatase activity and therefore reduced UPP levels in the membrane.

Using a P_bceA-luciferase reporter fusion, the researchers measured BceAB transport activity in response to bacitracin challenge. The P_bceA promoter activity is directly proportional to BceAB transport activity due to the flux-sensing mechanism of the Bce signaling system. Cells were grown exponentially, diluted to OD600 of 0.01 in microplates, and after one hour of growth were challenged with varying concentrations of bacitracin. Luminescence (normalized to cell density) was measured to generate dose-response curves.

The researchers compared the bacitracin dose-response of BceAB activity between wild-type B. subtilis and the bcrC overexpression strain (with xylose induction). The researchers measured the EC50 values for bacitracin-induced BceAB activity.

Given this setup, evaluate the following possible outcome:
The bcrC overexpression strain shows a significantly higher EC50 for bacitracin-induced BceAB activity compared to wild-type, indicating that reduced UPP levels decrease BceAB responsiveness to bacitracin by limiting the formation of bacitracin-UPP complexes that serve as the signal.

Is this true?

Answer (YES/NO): NO